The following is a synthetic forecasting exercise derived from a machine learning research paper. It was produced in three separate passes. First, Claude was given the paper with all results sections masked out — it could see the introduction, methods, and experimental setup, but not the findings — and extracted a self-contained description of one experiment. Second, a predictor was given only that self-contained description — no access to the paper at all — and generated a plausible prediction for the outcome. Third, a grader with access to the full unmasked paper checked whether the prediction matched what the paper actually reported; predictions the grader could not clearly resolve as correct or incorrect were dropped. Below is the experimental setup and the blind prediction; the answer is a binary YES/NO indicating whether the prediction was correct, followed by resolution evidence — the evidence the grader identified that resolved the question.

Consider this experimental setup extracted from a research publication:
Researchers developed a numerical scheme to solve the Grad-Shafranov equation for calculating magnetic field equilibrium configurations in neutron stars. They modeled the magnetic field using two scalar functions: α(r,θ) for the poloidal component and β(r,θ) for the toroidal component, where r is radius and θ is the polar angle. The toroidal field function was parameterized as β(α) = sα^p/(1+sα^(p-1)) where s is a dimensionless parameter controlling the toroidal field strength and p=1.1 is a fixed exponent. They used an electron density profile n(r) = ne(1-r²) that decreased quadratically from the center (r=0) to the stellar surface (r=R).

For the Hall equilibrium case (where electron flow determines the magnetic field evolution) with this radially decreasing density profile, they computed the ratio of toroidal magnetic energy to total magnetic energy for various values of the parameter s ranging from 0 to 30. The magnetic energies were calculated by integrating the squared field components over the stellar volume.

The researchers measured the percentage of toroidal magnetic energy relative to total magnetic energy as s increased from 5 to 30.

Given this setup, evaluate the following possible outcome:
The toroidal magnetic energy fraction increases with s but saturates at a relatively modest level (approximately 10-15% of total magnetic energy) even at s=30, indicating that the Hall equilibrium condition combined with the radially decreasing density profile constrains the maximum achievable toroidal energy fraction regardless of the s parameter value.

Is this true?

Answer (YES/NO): NO